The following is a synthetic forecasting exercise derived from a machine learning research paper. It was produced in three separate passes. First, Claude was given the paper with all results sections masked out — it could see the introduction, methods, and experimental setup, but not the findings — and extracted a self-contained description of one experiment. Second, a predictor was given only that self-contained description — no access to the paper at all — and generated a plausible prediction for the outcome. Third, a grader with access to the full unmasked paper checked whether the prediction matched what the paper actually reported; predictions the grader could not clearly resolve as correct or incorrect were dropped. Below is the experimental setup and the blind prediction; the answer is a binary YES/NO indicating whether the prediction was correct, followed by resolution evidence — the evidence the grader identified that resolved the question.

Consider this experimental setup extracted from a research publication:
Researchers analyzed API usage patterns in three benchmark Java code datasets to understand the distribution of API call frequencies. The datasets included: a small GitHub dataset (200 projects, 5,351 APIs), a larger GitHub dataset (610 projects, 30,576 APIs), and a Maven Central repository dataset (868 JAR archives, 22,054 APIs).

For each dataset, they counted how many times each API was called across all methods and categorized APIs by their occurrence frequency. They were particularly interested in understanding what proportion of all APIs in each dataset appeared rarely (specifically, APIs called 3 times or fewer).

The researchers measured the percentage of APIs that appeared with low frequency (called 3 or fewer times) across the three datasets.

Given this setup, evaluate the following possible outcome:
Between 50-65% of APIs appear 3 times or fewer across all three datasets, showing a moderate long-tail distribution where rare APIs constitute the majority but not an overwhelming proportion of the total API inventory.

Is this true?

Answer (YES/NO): NO